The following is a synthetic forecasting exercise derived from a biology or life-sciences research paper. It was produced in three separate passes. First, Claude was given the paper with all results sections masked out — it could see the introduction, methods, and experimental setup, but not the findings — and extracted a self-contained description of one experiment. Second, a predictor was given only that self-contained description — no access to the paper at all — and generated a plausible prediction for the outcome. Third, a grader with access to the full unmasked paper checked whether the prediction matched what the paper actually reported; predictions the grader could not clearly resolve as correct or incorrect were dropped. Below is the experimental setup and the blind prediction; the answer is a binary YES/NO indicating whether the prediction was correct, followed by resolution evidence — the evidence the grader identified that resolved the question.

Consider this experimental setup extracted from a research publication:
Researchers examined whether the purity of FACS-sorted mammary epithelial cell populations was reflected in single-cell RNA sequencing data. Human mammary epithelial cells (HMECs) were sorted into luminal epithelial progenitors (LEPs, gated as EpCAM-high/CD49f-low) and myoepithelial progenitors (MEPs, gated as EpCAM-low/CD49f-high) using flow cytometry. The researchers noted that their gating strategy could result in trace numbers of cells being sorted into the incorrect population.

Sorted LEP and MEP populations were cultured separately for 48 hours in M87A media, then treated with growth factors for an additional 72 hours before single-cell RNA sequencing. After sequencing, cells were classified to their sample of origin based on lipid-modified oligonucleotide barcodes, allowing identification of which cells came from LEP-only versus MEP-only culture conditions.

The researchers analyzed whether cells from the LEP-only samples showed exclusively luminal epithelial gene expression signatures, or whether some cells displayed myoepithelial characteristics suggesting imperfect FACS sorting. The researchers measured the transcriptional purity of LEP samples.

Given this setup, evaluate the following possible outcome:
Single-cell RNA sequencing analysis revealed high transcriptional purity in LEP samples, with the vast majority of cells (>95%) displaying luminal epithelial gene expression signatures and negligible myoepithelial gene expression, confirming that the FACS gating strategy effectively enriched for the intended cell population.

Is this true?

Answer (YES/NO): NO